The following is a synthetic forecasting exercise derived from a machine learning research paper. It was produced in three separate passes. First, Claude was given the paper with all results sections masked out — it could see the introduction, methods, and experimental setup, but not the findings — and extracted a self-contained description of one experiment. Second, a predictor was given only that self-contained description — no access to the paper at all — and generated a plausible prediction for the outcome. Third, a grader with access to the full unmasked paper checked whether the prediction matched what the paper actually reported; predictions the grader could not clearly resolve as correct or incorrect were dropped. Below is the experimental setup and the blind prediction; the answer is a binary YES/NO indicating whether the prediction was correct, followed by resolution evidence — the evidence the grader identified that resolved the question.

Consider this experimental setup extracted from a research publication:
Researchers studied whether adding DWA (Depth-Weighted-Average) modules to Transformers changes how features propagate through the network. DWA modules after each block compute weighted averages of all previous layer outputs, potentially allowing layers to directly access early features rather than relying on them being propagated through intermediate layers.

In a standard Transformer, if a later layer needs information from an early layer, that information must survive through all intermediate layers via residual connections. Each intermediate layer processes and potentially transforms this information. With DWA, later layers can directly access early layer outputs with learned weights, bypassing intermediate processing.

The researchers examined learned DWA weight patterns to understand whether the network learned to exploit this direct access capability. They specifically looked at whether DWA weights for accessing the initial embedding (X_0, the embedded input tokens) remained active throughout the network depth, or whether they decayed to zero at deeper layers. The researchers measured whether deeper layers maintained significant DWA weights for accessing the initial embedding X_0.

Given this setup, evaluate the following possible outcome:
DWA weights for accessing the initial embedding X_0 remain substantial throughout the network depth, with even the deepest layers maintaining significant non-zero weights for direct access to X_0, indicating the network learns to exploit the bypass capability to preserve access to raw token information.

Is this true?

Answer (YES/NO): YES